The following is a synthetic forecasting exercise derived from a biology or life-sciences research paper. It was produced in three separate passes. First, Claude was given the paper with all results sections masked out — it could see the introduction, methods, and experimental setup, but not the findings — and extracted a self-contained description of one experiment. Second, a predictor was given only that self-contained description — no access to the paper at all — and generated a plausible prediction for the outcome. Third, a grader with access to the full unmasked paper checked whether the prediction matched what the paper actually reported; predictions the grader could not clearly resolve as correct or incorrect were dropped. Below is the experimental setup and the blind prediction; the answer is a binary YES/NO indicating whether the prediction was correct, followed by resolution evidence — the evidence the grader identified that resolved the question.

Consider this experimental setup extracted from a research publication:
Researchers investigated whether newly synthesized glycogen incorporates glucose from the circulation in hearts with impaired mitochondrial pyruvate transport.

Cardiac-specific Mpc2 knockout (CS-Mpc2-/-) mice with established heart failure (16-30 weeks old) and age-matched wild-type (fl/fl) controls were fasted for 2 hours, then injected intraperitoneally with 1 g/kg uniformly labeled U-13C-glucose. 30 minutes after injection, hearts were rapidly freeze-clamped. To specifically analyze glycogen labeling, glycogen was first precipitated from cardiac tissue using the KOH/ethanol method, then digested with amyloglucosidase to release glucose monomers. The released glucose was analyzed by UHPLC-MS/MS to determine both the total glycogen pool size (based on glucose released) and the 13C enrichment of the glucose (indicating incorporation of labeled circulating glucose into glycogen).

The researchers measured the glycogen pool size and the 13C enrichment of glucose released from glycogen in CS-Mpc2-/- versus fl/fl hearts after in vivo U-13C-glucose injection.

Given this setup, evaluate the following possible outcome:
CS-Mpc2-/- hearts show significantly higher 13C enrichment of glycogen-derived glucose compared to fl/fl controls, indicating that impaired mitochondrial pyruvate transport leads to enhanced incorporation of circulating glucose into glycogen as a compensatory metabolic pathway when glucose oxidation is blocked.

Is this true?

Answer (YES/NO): YES